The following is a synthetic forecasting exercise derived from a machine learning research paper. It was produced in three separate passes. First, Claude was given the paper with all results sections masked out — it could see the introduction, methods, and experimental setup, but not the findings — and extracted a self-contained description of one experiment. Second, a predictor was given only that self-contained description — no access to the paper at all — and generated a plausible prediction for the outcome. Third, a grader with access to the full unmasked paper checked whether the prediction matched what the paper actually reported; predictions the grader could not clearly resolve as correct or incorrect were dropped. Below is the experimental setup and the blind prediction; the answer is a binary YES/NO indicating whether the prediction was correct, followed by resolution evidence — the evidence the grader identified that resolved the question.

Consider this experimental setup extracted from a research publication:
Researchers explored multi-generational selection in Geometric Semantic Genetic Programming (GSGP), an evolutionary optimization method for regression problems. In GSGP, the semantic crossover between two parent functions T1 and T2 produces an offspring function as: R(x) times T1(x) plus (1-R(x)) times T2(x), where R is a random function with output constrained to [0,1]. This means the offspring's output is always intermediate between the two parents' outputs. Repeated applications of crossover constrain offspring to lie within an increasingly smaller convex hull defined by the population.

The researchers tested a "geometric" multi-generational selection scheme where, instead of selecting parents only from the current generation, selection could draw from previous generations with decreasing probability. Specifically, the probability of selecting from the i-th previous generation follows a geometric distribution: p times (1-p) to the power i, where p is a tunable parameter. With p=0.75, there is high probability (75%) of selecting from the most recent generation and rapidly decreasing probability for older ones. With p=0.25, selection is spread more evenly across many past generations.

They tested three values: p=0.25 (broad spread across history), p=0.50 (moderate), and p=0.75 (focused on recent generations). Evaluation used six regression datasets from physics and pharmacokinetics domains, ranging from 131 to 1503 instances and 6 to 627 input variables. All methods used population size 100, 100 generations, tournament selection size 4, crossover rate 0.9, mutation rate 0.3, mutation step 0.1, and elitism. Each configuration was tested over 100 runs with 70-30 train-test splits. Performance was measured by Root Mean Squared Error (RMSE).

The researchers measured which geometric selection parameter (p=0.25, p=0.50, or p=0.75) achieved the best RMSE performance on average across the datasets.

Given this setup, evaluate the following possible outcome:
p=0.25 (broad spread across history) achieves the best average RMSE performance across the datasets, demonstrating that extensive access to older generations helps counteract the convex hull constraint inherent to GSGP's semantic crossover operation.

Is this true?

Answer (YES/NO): YES